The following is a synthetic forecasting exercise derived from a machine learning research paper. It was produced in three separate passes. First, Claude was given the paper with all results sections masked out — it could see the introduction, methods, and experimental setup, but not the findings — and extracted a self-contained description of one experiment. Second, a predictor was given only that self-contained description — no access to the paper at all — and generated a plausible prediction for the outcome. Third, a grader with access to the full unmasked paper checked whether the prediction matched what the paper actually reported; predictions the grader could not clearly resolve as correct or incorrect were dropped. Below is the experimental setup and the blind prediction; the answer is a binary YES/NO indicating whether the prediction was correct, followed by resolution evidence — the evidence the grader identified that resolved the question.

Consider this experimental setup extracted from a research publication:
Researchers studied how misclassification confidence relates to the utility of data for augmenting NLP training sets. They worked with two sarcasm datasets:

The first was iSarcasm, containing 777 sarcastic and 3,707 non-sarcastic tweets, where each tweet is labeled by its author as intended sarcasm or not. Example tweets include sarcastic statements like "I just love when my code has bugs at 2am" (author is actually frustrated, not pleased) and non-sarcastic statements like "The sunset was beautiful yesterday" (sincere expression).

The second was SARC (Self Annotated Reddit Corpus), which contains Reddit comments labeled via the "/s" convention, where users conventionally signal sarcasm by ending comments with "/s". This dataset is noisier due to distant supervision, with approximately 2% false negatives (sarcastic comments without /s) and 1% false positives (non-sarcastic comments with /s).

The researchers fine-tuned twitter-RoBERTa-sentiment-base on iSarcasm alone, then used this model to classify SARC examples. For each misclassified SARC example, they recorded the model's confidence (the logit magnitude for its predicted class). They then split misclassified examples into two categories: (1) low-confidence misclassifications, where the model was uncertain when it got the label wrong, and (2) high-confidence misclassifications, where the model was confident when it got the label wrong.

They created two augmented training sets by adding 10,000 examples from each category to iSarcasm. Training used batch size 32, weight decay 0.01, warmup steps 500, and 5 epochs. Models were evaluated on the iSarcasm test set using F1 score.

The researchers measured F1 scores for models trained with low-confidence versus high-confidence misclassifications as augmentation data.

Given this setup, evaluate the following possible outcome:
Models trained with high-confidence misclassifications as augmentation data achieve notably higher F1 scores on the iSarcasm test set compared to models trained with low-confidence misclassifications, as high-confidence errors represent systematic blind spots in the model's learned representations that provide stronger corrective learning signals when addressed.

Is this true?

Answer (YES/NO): NO